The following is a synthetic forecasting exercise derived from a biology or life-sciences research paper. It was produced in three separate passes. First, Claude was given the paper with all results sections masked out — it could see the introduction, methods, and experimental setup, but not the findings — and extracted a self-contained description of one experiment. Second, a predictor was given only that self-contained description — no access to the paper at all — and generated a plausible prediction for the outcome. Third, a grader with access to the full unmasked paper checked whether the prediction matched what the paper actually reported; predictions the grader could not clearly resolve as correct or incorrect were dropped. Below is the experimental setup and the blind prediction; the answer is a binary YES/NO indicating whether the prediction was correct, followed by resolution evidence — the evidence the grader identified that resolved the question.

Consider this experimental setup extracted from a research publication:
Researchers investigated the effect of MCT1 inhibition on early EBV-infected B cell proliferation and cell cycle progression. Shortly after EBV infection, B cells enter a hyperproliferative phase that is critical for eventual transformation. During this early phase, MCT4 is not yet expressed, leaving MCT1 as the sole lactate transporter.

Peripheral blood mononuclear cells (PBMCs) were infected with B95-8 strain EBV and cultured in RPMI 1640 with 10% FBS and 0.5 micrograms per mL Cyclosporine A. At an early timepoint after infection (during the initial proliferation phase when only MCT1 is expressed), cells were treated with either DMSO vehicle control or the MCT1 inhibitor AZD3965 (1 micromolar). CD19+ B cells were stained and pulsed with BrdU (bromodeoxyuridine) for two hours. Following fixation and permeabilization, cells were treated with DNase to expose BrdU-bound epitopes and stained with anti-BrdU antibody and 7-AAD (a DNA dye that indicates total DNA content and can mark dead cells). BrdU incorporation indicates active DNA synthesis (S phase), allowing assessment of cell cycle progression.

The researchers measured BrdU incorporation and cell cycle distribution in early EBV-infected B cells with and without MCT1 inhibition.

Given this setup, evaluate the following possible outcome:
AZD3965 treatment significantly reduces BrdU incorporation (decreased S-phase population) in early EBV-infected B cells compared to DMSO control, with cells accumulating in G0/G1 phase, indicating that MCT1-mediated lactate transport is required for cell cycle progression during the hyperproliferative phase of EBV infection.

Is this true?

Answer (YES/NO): YES